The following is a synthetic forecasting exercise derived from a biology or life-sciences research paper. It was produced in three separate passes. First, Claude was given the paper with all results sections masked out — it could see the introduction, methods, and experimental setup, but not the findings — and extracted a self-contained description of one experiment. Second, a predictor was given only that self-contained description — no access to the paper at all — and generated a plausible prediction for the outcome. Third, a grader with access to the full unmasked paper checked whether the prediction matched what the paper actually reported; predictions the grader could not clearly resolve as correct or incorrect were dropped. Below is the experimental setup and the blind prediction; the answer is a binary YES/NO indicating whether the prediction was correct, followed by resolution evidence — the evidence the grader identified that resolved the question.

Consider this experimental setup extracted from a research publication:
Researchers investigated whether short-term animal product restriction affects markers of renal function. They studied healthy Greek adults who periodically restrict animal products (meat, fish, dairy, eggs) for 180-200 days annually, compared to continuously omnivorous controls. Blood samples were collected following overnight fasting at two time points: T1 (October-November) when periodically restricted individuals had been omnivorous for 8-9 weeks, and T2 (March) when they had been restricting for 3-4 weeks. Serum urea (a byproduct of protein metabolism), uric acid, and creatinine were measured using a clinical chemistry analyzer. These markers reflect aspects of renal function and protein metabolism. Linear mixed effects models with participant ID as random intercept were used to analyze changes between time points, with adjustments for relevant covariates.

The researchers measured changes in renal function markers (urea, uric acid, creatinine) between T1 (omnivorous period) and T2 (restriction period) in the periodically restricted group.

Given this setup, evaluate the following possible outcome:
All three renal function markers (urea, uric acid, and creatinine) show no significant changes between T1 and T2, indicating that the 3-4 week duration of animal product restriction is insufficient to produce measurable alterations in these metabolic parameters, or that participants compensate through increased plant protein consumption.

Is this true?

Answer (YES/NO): NO